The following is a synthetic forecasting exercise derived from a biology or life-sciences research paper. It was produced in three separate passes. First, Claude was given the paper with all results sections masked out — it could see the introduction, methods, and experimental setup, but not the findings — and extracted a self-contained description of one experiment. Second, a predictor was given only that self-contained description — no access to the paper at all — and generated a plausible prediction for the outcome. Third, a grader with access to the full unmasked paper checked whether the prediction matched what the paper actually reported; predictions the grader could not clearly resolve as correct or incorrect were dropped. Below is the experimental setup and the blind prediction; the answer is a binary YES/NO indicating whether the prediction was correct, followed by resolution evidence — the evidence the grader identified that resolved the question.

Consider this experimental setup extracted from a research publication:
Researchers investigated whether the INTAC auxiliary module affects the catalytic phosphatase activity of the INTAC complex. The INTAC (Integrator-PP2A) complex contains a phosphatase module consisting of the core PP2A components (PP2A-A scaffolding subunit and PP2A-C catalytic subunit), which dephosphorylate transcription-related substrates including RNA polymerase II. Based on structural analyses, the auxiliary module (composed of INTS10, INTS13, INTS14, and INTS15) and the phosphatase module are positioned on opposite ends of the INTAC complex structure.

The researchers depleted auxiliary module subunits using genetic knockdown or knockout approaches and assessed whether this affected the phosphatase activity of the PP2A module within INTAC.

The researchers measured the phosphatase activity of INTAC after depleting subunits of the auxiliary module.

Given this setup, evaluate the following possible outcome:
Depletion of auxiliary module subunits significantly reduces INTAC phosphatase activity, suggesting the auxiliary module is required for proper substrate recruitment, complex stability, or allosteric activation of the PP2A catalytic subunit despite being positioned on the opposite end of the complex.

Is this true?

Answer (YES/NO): NO